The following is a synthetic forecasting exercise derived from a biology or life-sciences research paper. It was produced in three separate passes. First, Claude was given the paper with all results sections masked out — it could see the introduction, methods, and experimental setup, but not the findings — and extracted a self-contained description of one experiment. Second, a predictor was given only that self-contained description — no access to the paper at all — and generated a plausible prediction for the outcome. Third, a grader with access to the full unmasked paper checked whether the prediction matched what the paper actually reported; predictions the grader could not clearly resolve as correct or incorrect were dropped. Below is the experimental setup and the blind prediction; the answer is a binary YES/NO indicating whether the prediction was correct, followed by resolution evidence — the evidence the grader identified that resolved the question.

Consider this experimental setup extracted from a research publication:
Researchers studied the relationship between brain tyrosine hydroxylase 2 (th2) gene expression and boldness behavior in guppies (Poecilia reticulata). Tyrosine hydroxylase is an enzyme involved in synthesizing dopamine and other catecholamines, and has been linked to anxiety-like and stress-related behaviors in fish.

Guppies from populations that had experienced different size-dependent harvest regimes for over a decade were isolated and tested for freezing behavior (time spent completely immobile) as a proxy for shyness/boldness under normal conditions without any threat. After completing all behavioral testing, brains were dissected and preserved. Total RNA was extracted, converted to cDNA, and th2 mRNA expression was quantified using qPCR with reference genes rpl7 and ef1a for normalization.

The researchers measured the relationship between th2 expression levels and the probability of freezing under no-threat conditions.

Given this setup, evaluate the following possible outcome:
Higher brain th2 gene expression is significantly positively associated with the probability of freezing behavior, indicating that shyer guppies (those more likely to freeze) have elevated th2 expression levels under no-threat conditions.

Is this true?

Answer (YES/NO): NO